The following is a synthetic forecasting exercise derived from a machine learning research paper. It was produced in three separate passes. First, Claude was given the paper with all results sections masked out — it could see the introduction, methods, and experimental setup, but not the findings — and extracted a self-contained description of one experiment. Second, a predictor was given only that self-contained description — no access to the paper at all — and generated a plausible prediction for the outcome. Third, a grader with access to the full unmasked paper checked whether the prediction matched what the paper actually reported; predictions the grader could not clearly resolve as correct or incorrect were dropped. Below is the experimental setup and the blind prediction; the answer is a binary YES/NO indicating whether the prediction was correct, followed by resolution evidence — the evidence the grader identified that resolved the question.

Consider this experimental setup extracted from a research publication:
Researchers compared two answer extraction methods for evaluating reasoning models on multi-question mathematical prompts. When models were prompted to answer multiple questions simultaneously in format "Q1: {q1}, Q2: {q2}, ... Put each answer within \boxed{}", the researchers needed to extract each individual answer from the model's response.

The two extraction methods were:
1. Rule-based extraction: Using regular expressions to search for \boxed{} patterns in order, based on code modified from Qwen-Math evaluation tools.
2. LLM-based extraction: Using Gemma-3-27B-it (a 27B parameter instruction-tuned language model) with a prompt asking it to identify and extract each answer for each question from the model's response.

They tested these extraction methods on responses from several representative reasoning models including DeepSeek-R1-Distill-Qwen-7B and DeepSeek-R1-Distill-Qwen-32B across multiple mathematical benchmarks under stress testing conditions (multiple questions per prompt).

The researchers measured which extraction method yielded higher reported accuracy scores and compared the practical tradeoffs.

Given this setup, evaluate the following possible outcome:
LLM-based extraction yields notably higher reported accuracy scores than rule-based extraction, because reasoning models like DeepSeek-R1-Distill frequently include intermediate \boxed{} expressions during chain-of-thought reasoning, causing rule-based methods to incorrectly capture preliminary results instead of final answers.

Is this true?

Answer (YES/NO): NO